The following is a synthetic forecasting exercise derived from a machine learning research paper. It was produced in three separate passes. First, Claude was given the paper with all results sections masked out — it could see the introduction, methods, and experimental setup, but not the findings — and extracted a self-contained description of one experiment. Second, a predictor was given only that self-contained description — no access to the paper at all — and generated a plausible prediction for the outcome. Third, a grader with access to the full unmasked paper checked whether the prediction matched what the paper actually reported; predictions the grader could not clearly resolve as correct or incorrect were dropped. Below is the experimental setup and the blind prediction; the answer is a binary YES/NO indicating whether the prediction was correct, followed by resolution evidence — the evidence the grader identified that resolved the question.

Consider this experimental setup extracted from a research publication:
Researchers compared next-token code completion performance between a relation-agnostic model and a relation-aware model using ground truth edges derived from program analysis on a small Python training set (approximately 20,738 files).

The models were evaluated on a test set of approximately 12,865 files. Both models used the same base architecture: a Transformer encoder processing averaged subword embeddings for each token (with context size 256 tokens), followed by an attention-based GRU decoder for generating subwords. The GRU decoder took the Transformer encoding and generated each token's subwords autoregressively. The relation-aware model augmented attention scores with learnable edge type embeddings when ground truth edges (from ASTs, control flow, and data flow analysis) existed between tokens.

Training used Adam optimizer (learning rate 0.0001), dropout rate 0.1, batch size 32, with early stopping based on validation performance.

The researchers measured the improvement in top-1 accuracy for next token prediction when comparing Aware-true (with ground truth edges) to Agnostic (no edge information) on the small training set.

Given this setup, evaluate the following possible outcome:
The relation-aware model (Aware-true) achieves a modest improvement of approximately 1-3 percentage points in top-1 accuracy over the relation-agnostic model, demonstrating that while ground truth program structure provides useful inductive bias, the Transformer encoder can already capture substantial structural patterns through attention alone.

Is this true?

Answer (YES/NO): YES